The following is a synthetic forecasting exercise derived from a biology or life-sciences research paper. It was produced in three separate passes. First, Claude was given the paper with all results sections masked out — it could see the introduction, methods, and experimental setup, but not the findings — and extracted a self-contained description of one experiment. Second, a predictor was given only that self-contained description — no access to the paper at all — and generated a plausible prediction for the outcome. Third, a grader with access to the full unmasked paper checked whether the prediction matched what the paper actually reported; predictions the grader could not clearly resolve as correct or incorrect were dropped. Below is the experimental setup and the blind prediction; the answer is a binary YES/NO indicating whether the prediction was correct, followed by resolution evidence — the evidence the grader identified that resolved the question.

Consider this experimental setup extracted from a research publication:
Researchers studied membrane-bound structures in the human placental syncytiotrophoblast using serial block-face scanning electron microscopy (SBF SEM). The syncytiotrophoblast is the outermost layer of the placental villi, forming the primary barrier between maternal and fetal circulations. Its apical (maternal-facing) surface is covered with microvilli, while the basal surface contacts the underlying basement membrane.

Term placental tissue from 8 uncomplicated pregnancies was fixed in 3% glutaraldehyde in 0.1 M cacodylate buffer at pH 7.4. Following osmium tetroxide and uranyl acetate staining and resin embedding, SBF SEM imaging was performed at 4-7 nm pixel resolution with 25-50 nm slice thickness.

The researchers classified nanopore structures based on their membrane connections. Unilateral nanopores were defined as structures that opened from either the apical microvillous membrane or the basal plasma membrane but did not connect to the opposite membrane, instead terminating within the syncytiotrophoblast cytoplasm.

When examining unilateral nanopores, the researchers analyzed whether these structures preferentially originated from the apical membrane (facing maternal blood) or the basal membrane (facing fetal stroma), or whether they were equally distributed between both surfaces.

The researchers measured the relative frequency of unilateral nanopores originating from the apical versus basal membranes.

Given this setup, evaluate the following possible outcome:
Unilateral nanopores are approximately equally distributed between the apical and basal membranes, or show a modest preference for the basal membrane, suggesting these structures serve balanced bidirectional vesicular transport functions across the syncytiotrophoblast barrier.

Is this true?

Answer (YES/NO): NO